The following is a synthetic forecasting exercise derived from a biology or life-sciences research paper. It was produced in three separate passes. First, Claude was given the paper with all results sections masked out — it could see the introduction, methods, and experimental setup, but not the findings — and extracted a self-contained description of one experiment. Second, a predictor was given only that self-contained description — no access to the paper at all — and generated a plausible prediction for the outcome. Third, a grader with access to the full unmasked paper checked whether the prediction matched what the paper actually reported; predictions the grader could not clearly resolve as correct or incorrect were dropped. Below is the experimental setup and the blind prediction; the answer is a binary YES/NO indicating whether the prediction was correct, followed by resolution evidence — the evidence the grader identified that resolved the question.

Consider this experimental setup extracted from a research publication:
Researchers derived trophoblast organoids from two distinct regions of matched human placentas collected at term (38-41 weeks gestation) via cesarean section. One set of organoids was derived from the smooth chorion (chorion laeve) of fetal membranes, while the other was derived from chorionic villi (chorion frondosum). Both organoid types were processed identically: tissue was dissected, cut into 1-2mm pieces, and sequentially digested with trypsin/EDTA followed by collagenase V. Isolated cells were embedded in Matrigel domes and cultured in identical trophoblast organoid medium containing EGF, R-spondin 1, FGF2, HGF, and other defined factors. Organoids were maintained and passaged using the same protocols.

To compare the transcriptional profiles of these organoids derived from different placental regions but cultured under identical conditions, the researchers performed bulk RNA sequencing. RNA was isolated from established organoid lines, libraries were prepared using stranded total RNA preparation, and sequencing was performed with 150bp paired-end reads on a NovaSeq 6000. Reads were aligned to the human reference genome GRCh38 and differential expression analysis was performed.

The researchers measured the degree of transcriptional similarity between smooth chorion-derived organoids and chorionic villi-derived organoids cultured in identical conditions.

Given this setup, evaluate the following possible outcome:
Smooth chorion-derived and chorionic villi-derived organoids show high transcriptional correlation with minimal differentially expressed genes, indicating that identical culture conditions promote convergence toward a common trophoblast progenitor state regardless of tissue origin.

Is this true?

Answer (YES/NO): YES